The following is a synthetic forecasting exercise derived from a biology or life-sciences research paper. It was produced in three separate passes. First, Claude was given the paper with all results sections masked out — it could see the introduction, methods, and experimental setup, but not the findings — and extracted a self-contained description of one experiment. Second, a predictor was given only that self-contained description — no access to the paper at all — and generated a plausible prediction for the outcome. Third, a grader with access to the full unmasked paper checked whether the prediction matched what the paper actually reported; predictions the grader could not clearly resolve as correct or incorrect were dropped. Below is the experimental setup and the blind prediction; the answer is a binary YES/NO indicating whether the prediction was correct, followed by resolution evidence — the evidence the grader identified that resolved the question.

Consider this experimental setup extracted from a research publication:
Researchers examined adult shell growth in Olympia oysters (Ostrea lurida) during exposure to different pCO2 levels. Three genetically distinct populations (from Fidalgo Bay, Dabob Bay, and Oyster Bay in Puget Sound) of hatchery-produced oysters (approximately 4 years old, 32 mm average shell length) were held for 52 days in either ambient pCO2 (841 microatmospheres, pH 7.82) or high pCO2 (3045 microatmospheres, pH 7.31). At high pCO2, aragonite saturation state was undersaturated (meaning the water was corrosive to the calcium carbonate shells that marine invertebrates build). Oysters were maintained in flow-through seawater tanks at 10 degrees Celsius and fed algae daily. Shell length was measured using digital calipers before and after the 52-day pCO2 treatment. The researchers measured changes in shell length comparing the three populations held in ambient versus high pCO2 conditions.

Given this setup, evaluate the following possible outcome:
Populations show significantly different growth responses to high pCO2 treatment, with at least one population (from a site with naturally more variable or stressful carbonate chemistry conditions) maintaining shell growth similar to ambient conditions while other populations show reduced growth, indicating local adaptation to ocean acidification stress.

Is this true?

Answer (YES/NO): NO